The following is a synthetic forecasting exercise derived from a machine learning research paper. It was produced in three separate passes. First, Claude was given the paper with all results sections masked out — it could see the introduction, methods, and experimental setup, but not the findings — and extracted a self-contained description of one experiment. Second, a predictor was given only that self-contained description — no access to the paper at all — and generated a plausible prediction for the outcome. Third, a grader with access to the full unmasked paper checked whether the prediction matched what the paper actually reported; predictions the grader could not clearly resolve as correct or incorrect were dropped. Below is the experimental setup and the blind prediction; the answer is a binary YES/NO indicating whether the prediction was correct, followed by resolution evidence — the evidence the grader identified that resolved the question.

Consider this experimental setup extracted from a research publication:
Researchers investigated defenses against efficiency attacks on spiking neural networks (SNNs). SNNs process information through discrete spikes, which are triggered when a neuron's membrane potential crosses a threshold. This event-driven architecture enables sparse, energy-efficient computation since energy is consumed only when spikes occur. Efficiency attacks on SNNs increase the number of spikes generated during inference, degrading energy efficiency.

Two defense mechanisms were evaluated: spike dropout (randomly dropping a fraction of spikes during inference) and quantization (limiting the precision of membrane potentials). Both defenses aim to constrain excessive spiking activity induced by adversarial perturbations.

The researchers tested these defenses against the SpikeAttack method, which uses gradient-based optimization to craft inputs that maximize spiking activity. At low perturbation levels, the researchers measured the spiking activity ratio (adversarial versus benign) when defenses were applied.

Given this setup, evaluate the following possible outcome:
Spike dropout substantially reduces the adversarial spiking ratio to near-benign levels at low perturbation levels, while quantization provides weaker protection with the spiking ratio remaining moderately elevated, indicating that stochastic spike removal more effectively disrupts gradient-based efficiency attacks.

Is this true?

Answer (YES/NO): NO